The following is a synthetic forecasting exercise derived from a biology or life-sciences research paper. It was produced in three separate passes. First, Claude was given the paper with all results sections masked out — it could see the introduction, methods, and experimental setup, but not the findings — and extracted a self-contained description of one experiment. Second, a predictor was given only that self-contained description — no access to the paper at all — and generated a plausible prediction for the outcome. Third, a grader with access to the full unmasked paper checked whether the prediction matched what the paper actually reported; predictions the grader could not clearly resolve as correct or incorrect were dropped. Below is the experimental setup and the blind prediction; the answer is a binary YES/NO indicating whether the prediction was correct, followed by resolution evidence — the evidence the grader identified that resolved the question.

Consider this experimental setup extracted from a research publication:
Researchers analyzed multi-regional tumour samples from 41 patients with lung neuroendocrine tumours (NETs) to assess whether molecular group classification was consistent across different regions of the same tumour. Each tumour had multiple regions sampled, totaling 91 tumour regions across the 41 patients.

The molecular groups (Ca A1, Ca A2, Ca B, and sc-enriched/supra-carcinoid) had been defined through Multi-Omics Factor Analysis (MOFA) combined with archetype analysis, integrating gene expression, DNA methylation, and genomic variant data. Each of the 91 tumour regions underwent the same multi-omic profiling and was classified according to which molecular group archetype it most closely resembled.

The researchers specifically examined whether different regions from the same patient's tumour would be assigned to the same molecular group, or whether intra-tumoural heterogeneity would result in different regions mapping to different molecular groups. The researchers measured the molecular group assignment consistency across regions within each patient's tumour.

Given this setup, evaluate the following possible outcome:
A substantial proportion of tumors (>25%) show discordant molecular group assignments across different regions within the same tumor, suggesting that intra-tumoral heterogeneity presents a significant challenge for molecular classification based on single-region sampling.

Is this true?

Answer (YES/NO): NO